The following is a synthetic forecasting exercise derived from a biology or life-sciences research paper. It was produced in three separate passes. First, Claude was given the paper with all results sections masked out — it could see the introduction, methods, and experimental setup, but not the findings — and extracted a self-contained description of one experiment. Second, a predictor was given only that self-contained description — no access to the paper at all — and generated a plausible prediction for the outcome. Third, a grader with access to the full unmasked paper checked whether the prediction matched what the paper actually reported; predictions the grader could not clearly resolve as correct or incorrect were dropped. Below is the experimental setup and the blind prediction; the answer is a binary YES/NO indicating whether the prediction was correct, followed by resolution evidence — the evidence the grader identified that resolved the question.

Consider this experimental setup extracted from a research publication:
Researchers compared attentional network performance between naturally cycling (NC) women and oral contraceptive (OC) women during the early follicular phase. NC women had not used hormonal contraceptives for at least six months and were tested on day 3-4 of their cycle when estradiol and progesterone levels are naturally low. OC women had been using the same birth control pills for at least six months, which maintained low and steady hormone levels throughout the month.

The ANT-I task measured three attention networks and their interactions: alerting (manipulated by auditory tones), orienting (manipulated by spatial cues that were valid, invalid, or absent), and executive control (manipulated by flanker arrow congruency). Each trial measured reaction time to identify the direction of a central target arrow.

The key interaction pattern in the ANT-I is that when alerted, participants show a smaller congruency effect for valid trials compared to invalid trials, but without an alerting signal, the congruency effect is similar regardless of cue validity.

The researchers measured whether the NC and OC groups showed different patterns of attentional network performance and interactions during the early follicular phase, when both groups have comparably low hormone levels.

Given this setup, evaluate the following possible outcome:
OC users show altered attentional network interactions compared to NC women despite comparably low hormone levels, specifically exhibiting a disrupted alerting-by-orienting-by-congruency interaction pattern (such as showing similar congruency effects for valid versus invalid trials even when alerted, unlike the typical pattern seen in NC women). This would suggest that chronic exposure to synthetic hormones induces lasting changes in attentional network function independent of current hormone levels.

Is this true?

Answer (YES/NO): NO